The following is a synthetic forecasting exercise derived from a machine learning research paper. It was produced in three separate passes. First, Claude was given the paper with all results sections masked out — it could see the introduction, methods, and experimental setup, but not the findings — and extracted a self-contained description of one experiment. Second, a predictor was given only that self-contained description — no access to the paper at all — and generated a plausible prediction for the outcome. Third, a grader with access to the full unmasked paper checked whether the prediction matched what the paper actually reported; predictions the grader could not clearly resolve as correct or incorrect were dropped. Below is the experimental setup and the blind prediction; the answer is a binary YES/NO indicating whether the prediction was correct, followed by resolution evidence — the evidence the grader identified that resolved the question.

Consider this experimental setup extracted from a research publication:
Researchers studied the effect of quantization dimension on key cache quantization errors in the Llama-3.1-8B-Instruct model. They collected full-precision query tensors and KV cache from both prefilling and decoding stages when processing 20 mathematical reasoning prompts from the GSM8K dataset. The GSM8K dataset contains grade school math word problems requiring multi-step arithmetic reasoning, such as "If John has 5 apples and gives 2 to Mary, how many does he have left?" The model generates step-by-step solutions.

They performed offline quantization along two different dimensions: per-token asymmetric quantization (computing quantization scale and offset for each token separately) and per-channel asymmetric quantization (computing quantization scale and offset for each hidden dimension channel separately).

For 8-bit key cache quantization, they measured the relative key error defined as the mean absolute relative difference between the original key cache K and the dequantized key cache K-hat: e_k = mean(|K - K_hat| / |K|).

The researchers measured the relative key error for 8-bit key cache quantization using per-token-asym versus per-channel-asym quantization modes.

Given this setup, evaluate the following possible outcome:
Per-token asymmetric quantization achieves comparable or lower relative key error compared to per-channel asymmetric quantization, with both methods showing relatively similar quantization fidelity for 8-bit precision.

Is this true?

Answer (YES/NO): NO